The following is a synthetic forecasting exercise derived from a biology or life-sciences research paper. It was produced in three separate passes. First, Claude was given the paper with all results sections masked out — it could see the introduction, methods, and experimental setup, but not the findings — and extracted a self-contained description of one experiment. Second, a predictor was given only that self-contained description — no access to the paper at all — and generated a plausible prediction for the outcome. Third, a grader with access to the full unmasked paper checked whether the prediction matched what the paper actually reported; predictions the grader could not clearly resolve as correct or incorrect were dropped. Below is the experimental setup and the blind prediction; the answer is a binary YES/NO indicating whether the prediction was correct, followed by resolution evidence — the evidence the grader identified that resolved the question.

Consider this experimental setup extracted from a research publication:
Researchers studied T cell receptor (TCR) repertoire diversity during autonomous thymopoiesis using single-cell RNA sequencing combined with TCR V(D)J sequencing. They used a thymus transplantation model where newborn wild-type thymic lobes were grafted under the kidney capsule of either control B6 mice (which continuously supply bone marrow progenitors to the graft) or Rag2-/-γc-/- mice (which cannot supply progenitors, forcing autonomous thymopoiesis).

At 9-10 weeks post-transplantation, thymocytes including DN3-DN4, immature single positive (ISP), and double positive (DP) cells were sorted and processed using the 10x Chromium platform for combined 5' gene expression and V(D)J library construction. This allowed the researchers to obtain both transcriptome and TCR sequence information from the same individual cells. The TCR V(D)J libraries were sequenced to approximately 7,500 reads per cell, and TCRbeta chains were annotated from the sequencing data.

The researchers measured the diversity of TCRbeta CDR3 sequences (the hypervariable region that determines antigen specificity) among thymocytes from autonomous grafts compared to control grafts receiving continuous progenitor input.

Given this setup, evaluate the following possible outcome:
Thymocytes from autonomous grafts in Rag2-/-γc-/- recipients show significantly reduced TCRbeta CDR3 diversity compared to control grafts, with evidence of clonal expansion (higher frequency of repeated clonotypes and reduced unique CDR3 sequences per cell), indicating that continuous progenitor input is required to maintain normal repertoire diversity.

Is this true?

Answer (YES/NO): YES